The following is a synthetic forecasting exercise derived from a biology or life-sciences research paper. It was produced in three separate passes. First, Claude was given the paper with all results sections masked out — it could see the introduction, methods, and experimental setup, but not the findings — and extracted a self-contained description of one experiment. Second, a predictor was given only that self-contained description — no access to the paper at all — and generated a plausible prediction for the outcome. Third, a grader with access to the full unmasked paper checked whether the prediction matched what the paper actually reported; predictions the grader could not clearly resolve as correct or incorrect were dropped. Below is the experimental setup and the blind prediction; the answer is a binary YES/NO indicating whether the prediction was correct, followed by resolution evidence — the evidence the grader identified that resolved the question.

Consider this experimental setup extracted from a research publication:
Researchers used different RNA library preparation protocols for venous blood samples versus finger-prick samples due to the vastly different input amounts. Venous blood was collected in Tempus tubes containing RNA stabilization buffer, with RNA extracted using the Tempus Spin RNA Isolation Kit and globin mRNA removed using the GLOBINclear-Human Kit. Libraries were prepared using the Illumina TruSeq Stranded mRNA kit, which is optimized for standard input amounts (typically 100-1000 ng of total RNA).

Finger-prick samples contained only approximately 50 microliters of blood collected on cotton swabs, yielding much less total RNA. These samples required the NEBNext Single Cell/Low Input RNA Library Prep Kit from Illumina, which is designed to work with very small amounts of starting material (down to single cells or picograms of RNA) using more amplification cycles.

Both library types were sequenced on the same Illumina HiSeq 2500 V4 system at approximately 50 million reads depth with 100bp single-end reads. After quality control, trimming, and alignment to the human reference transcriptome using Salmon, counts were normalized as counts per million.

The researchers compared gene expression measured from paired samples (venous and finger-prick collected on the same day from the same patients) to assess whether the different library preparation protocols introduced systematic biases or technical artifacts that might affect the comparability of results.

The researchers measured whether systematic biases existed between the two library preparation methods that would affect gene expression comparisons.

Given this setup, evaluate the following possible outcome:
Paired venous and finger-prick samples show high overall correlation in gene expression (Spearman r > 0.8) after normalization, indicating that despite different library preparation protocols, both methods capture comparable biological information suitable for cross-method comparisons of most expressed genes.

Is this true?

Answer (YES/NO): NO